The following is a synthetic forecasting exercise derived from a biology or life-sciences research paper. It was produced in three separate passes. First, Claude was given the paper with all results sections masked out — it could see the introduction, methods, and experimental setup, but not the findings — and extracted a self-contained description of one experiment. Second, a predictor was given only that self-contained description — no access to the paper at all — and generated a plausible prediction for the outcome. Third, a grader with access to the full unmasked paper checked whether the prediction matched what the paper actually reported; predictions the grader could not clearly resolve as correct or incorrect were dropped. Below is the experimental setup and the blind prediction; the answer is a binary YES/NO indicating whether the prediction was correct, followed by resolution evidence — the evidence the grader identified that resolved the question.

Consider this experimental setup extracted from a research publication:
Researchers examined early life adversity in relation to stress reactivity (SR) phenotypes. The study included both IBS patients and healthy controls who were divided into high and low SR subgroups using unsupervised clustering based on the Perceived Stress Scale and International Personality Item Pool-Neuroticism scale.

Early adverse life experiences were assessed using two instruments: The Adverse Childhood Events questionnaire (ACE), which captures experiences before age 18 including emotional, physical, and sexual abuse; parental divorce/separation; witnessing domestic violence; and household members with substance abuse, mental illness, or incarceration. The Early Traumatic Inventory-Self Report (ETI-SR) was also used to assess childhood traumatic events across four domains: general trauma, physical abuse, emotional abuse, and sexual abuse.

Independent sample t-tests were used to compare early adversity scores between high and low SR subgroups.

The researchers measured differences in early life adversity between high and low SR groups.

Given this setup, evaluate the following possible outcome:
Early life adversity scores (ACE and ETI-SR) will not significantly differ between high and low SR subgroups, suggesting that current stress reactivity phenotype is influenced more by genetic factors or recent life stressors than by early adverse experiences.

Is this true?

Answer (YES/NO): NO